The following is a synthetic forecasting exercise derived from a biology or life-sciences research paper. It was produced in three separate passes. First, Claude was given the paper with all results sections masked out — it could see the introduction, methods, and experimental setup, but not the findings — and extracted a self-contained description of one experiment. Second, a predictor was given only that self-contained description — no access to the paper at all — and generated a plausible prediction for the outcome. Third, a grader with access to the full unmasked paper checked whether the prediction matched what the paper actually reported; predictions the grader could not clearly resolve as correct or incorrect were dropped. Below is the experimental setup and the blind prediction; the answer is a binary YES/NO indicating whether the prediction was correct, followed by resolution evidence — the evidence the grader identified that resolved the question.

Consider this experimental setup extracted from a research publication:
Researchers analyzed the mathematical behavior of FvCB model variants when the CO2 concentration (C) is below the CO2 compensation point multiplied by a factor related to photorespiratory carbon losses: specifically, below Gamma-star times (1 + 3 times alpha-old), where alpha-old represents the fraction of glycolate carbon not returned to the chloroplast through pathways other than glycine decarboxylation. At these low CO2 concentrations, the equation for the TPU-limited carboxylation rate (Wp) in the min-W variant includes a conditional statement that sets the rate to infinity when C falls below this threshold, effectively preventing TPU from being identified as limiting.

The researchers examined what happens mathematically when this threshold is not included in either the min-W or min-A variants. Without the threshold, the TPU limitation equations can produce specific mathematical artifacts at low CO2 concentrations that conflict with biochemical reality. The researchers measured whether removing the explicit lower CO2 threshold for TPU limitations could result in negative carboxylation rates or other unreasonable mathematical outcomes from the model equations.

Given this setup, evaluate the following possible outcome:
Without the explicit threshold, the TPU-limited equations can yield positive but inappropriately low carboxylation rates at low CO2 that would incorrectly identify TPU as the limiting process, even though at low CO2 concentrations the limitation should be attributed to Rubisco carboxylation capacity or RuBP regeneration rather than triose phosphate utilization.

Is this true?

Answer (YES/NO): NO